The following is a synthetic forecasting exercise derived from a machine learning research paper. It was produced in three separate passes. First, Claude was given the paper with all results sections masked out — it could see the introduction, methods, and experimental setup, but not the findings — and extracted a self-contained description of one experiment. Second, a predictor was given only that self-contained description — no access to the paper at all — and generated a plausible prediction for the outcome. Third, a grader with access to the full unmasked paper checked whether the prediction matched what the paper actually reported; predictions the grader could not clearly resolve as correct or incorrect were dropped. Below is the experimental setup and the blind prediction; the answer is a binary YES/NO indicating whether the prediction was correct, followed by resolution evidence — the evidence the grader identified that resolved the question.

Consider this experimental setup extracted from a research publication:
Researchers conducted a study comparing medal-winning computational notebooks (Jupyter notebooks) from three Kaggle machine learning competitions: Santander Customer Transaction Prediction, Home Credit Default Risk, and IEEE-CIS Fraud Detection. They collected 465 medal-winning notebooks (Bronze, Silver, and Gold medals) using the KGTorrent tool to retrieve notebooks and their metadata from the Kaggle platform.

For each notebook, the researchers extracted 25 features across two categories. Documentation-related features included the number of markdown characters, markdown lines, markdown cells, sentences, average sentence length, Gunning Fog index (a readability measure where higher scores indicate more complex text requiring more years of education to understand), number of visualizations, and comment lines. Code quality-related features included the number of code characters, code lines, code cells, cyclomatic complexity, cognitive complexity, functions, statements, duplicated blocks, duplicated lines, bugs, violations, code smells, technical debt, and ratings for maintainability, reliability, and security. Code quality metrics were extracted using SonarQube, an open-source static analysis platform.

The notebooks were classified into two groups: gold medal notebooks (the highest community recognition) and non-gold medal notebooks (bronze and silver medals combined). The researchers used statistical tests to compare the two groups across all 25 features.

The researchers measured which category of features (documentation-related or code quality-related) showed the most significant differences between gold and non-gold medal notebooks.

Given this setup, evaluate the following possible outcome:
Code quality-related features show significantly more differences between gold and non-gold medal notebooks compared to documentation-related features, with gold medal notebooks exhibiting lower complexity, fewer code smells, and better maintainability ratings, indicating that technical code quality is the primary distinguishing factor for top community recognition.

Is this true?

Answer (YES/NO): NO